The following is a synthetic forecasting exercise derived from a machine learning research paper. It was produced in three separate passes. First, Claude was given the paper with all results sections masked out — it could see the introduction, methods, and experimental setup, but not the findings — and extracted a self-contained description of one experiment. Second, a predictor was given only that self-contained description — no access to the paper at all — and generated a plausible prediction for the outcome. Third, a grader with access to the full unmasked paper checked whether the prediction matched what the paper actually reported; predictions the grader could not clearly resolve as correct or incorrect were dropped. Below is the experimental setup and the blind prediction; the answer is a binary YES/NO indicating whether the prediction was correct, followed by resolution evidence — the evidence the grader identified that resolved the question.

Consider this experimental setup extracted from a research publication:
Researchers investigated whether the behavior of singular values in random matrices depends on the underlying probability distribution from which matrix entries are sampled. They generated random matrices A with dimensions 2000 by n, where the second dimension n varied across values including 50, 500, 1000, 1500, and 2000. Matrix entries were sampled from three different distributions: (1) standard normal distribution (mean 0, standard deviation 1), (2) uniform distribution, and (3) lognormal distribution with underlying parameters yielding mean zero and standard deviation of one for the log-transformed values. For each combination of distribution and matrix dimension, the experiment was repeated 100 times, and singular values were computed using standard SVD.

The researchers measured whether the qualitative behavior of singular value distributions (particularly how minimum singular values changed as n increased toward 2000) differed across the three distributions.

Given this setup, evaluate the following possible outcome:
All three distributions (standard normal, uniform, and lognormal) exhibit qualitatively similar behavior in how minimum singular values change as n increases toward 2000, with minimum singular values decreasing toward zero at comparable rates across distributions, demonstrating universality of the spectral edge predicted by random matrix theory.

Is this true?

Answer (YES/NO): YES